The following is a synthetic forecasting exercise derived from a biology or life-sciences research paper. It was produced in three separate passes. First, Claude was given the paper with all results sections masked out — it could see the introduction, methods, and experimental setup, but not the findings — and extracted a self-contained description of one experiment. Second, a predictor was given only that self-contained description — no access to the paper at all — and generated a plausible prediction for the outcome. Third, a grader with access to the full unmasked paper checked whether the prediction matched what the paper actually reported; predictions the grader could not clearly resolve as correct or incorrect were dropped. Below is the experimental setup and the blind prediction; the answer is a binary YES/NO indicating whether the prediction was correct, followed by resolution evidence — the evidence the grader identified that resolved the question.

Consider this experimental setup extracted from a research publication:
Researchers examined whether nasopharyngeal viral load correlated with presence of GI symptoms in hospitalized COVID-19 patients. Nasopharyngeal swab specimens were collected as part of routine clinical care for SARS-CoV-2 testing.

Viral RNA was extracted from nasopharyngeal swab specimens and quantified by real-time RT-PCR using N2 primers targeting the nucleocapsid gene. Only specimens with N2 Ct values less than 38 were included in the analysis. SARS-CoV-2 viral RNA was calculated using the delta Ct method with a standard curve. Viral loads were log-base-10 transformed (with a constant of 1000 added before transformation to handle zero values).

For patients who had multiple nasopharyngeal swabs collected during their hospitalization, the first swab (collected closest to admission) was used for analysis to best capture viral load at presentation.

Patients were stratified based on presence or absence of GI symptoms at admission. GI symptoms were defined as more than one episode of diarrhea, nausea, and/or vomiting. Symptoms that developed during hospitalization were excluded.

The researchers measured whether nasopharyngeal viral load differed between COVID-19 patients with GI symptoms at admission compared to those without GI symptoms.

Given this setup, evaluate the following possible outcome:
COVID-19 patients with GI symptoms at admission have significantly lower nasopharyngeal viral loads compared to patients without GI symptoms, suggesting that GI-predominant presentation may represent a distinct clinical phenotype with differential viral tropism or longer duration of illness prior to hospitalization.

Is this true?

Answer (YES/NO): NO